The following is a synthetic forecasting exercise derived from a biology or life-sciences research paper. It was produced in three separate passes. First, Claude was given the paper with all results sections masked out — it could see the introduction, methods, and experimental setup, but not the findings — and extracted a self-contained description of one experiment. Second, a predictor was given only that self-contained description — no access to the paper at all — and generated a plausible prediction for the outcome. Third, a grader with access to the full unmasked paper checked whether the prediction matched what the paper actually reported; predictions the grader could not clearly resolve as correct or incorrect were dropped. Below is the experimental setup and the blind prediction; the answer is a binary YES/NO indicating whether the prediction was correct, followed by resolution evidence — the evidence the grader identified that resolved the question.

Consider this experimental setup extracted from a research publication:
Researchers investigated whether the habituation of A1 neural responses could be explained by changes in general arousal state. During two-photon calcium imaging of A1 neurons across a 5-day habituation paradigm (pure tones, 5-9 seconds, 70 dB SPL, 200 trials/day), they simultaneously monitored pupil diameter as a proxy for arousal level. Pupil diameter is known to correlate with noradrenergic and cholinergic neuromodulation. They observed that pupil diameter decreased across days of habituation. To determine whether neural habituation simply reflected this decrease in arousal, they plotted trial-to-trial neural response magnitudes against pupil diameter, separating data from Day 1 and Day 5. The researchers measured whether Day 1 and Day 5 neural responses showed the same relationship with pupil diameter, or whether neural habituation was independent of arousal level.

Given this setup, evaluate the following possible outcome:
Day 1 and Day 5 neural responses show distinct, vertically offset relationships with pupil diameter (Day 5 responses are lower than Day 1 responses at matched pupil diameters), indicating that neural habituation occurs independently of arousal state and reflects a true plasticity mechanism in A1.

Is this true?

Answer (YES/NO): YES